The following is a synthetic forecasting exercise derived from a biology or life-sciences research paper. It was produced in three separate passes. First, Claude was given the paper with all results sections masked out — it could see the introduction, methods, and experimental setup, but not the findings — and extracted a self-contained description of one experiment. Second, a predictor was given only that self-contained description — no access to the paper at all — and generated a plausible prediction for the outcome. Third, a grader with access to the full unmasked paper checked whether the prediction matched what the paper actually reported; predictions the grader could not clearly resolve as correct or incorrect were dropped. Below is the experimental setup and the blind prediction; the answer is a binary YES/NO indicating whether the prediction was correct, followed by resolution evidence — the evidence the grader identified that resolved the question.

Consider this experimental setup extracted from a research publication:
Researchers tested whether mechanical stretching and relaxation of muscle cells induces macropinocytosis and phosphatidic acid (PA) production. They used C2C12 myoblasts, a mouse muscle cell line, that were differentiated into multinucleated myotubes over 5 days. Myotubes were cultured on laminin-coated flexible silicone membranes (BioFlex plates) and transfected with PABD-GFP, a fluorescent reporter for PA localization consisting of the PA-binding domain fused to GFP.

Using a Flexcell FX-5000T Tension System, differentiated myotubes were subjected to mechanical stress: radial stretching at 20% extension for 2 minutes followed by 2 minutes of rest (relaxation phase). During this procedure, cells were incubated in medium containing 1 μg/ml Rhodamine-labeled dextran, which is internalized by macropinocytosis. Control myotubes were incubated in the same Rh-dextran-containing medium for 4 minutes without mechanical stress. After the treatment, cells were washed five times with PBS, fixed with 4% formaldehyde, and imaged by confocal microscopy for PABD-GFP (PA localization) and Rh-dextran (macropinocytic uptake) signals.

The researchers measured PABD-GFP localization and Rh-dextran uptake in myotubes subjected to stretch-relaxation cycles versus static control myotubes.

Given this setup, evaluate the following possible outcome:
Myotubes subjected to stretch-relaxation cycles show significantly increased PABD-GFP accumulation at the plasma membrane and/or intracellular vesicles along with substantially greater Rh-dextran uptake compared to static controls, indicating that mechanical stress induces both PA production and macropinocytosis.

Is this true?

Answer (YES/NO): YES